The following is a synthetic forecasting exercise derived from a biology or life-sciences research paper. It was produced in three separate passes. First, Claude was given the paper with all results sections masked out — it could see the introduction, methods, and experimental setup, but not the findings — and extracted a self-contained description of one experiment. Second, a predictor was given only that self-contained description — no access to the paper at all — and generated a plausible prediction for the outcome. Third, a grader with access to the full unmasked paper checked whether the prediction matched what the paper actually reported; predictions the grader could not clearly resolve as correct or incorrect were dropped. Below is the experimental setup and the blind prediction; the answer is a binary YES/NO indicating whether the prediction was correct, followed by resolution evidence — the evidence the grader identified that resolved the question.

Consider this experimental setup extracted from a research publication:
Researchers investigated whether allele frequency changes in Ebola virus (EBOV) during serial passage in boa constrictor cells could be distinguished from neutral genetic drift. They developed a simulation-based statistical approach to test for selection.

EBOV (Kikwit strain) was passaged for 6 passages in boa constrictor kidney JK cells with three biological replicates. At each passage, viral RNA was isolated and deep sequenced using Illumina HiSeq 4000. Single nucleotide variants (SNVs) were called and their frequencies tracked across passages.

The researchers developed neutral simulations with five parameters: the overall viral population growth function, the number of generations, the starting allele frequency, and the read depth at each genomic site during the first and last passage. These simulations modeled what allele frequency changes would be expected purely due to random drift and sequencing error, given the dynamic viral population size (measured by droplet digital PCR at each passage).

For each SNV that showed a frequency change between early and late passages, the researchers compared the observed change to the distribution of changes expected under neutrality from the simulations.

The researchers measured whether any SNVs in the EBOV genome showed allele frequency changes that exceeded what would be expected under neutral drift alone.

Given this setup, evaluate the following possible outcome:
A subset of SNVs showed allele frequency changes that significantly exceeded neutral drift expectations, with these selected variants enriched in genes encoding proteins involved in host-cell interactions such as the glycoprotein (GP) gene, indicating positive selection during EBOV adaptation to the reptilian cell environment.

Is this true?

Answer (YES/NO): NO